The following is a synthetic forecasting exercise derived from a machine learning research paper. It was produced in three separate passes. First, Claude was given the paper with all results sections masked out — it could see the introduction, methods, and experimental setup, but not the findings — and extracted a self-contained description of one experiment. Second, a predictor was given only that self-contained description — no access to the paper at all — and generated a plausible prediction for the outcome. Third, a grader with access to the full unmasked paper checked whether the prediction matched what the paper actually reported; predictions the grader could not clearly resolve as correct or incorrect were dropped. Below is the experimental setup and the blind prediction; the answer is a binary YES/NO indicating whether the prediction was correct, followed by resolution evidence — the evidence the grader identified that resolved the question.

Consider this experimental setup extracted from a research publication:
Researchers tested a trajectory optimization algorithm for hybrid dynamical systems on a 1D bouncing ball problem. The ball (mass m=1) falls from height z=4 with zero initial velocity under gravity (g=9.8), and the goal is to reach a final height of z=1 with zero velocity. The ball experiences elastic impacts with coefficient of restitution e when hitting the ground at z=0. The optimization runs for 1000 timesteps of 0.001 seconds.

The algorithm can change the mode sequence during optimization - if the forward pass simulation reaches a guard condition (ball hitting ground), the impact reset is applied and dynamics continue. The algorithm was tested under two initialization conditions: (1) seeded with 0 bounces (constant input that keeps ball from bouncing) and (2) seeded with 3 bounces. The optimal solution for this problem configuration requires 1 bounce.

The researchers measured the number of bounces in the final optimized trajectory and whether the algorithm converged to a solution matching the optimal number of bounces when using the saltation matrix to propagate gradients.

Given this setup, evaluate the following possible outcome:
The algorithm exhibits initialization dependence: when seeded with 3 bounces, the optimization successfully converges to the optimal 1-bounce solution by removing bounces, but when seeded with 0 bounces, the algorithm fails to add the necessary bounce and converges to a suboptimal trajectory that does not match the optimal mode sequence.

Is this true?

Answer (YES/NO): YES